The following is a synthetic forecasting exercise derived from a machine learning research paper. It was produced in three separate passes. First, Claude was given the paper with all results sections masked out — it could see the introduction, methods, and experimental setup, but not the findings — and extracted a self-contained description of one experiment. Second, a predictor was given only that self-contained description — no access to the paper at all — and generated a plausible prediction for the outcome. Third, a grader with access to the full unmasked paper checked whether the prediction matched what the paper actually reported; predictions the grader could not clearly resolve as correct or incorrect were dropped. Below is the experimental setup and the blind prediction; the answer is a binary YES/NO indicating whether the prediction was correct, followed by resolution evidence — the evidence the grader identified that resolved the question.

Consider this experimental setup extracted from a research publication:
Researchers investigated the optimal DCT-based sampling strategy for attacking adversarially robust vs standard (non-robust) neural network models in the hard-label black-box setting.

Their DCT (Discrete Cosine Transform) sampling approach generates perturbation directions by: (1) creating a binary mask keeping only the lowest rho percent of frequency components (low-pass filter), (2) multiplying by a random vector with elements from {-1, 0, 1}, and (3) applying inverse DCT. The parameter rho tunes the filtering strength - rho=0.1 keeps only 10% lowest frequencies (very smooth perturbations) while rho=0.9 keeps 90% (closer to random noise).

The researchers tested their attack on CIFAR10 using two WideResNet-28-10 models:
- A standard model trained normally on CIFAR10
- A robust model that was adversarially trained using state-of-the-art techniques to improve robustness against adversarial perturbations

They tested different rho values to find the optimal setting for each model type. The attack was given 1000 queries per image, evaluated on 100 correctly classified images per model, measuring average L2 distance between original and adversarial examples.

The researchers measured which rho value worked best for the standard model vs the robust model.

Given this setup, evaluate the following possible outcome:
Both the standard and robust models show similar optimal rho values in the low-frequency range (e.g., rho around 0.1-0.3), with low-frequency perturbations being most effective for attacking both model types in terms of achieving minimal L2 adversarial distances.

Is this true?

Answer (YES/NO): NO